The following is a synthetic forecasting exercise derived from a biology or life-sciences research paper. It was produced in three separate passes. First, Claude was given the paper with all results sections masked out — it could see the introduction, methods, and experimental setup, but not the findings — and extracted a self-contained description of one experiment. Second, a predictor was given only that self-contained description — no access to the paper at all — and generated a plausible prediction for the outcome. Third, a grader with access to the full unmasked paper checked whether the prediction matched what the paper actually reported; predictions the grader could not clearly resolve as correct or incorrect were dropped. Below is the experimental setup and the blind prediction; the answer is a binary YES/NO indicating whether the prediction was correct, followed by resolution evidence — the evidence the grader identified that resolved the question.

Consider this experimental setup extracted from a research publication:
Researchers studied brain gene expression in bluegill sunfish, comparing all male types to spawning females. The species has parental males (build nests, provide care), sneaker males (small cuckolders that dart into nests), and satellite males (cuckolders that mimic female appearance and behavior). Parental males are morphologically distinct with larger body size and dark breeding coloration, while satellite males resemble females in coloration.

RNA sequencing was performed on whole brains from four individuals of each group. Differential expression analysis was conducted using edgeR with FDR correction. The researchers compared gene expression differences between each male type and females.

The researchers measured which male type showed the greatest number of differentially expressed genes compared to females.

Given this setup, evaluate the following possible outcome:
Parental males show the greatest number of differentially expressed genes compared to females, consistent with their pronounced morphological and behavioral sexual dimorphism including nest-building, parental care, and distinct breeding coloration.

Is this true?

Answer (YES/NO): NO